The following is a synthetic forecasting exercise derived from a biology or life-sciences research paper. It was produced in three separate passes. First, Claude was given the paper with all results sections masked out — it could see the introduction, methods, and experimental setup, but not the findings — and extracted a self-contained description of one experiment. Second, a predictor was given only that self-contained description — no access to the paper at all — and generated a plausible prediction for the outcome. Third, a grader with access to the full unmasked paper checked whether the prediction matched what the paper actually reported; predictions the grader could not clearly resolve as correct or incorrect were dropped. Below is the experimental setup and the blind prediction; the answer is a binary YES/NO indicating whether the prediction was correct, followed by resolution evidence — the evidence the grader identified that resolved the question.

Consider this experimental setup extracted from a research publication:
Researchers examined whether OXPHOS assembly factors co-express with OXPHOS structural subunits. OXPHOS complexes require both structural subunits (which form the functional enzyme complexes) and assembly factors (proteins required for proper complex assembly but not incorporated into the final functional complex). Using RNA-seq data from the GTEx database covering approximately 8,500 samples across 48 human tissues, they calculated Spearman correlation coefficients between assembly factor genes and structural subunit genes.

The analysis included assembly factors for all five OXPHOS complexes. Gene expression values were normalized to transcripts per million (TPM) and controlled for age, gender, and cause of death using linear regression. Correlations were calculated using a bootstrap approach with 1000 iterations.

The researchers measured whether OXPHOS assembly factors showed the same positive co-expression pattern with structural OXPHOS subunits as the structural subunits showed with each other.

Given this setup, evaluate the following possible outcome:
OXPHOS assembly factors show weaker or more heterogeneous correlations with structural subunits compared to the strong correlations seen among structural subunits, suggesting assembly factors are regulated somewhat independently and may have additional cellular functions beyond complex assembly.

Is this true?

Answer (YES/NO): YES